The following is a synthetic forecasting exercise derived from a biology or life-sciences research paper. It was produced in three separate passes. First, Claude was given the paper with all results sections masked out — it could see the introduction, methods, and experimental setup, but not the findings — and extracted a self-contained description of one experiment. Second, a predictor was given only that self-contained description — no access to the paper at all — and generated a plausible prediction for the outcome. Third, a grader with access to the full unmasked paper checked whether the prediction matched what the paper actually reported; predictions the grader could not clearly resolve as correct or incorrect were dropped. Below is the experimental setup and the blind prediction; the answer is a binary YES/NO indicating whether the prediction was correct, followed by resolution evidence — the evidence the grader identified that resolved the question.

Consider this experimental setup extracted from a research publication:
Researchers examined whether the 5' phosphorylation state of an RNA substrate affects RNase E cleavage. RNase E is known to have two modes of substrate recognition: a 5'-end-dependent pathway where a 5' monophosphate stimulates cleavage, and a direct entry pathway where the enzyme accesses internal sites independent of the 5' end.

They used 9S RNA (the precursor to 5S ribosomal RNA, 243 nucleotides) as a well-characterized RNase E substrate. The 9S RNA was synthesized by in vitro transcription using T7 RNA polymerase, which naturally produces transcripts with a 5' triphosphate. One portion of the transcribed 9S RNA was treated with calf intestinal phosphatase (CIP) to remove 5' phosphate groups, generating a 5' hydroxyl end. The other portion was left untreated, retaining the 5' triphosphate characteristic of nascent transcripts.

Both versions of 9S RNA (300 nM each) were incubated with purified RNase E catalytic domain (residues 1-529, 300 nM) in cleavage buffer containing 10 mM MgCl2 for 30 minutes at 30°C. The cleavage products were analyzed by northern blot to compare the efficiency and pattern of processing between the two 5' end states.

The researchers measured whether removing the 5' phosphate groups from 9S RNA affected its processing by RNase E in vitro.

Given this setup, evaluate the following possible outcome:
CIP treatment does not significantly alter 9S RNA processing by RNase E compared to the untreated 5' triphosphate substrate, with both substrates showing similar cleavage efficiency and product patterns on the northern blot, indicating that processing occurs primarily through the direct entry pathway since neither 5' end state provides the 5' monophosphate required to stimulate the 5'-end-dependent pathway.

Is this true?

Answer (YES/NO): NO